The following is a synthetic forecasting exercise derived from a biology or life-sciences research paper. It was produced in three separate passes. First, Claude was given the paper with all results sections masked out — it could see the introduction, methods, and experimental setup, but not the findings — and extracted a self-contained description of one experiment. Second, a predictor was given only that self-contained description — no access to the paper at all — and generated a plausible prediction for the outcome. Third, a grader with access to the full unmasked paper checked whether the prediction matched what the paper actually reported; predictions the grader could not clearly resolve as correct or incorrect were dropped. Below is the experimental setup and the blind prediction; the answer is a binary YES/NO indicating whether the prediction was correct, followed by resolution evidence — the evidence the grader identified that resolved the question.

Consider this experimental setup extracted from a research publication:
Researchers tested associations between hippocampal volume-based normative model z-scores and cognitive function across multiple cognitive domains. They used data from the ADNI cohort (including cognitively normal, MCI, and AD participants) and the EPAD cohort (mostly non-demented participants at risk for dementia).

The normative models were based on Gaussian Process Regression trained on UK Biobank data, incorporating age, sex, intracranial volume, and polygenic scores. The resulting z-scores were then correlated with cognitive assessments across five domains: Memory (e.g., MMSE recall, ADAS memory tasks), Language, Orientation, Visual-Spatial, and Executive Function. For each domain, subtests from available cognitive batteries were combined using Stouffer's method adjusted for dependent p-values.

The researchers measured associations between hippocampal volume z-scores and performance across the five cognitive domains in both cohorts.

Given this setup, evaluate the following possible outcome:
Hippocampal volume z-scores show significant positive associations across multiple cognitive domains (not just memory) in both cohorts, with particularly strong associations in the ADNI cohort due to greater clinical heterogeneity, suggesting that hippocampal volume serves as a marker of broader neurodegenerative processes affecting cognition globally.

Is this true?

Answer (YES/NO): YES